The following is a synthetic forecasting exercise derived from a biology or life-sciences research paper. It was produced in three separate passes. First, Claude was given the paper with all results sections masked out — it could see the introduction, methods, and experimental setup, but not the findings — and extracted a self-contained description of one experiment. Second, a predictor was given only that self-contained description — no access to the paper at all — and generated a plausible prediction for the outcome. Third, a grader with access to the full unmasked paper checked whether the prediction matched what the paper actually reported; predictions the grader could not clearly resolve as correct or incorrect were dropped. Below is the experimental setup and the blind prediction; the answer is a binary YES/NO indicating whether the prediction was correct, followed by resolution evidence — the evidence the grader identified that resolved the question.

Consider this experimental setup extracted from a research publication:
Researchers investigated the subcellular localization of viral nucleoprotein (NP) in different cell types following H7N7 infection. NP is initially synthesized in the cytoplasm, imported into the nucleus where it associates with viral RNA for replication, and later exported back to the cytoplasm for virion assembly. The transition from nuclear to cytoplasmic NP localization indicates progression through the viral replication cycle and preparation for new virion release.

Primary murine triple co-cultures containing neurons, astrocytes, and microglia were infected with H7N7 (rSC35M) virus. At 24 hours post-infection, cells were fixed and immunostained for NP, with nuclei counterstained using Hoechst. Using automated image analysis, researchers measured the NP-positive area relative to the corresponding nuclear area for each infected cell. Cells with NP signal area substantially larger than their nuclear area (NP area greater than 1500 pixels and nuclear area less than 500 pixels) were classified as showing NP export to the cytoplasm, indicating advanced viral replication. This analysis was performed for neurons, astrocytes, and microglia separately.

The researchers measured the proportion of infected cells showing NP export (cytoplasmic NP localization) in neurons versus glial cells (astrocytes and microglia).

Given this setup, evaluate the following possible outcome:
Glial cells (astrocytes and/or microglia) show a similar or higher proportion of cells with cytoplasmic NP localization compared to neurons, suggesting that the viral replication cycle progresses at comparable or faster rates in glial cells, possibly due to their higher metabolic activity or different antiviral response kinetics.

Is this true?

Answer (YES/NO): YES